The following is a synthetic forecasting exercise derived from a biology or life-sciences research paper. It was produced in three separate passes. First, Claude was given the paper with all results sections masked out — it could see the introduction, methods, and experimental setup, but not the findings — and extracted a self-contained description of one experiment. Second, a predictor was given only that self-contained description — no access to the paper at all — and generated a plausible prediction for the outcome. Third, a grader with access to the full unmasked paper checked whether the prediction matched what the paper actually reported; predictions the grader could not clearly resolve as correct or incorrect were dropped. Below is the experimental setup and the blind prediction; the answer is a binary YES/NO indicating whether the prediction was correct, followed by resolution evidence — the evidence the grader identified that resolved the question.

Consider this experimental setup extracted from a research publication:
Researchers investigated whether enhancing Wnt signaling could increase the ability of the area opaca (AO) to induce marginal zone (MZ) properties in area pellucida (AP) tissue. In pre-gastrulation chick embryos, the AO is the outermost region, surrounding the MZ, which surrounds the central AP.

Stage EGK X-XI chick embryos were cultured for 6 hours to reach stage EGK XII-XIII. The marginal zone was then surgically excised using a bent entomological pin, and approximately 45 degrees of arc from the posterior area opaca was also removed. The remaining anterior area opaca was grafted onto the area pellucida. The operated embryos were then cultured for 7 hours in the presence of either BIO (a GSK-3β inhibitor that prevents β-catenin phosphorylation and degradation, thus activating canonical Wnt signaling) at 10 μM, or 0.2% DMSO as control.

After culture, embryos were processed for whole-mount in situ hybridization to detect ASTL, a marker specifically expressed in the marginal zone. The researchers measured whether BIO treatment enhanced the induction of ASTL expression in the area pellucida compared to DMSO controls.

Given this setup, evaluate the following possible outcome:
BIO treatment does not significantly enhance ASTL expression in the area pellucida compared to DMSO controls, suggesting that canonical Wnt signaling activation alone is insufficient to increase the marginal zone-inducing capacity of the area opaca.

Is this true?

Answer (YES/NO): NO